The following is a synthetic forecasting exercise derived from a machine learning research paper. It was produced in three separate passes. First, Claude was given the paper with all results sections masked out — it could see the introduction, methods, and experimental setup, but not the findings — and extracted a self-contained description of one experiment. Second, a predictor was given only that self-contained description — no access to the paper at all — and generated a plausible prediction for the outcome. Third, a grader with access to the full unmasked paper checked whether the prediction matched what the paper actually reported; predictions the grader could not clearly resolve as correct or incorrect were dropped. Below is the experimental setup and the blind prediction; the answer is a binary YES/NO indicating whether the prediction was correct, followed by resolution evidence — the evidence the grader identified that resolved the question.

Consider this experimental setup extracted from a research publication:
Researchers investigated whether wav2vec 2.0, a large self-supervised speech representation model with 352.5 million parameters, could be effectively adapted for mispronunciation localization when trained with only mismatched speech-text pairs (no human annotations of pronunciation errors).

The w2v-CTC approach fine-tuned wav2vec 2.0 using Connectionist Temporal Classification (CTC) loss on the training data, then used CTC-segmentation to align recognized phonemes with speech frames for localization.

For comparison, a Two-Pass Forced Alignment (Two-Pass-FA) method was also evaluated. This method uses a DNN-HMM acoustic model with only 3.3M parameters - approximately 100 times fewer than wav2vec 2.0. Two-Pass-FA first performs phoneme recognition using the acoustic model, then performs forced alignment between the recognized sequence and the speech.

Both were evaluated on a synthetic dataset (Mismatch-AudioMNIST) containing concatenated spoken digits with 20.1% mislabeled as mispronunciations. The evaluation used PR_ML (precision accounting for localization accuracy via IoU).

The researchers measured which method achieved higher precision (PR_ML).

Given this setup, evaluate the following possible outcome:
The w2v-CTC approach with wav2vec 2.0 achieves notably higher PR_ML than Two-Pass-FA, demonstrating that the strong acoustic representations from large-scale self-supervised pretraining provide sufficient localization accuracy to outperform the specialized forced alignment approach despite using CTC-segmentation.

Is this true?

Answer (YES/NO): NO